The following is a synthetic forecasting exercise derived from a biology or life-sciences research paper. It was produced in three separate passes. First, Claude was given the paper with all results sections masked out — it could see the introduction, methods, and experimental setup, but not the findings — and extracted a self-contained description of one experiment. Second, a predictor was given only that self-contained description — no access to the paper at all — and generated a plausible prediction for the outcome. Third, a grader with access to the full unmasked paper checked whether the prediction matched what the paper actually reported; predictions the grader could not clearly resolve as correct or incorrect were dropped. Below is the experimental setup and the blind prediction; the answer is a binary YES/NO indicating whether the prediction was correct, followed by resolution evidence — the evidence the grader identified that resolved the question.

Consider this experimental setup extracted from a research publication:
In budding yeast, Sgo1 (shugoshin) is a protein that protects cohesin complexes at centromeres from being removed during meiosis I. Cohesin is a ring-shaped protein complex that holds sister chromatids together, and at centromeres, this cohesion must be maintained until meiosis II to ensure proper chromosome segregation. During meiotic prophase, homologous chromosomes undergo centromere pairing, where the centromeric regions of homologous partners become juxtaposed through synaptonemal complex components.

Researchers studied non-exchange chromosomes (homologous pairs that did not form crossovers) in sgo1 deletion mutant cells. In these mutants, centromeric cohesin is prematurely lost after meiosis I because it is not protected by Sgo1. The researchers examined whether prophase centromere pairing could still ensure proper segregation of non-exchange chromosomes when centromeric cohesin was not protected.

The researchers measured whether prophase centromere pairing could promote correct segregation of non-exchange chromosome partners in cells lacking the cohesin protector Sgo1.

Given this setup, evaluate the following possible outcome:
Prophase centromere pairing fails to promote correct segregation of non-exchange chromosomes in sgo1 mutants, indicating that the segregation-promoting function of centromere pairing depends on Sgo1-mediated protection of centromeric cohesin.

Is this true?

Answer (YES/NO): YES